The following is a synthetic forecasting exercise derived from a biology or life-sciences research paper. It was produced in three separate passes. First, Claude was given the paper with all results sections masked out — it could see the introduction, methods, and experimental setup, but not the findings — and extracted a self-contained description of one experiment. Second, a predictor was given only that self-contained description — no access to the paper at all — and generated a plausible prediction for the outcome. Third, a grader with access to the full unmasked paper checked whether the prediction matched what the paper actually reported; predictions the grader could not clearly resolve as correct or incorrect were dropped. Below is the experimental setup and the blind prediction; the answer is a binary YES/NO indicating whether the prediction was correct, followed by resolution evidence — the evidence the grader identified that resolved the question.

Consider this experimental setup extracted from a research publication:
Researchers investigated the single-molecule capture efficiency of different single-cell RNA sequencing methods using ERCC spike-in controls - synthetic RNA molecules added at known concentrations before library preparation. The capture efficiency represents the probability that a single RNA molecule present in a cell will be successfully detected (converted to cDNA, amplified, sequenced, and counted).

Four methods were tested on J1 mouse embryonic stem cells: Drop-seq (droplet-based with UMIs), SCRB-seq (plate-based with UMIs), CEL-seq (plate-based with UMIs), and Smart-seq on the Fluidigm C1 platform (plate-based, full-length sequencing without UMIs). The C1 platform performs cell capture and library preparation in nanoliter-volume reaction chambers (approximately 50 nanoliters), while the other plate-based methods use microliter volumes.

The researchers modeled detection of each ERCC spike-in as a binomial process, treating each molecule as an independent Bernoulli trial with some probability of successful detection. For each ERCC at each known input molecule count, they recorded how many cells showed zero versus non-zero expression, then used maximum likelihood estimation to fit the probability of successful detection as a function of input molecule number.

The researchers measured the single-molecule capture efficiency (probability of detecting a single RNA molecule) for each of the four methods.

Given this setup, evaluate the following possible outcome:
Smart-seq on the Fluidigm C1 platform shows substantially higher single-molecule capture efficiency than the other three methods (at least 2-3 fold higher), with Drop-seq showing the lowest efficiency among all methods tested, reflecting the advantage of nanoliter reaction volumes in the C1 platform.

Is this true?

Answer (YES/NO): NO